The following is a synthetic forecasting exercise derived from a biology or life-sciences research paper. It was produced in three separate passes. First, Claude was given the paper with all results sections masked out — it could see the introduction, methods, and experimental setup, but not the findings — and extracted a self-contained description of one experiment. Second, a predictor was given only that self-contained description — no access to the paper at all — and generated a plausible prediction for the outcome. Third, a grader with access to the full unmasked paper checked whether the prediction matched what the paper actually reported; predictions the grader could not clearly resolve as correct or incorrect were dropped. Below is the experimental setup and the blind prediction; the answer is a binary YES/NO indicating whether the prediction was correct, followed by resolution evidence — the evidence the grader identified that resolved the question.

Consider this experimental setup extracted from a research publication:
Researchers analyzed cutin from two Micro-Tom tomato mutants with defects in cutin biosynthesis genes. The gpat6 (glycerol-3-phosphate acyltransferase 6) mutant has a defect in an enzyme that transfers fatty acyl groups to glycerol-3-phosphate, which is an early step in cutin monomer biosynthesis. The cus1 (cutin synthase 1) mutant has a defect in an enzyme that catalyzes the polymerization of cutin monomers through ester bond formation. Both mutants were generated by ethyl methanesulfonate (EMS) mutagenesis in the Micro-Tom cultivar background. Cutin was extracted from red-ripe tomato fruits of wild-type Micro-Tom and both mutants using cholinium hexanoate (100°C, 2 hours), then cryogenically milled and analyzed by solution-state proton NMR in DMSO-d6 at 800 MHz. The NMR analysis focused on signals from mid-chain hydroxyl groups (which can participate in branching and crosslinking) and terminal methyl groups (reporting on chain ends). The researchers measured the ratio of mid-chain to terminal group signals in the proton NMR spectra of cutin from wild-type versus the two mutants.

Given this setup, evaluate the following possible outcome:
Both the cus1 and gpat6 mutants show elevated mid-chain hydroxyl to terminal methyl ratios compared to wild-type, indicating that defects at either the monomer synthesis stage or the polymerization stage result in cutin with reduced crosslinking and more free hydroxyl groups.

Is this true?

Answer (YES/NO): NO